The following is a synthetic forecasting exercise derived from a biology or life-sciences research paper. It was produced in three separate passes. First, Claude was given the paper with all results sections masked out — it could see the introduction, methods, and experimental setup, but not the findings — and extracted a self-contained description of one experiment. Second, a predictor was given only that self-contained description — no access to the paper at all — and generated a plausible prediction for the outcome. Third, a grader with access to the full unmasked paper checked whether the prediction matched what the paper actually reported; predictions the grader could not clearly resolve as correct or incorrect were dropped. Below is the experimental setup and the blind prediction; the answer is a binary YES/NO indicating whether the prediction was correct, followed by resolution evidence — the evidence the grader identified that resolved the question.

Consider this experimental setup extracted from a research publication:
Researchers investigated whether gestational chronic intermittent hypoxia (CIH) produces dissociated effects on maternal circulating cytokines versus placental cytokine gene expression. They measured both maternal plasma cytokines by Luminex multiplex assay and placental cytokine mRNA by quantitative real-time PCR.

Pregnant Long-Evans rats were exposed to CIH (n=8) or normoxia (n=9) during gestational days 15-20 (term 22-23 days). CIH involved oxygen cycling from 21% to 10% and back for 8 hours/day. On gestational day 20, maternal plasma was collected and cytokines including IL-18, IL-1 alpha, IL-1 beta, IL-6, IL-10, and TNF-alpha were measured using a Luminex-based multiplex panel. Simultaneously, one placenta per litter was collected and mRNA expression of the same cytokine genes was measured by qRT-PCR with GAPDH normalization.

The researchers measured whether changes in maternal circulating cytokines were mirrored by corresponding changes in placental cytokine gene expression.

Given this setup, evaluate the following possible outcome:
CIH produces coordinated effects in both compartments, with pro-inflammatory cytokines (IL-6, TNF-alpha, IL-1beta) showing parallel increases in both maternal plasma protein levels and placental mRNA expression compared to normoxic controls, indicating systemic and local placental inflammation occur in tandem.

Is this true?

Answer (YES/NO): NO